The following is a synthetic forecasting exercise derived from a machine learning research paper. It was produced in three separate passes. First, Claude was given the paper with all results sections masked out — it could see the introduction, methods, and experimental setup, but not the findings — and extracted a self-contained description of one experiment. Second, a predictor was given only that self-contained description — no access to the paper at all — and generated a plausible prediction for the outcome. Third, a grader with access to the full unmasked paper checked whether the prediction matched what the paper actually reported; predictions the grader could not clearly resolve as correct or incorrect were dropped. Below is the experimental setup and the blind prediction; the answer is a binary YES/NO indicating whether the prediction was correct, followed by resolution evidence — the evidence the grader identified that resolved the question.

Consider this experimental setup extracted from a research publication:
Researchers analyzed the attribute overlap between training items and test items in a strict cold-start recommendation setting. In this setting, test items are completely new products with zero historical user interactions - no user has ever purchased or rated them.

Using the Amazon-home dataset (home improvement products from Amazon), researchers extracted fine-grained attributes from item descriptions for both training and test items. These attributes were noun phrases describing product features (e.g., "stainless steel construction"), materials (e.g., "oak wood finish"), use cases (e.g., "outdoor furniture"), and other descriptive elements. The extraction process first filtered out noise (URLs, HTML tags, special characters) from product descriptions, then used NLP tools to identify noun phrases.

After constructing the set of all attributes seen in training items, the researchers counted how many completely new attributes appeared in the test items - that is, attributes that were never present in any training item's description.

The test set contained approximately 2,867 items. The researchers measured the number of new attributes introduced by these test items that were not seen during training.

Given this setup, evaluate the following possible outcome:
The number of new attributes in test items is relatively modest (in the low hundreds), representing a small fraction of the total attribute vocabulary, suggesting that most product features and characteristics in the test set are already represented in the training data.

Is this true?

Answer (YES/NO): NO